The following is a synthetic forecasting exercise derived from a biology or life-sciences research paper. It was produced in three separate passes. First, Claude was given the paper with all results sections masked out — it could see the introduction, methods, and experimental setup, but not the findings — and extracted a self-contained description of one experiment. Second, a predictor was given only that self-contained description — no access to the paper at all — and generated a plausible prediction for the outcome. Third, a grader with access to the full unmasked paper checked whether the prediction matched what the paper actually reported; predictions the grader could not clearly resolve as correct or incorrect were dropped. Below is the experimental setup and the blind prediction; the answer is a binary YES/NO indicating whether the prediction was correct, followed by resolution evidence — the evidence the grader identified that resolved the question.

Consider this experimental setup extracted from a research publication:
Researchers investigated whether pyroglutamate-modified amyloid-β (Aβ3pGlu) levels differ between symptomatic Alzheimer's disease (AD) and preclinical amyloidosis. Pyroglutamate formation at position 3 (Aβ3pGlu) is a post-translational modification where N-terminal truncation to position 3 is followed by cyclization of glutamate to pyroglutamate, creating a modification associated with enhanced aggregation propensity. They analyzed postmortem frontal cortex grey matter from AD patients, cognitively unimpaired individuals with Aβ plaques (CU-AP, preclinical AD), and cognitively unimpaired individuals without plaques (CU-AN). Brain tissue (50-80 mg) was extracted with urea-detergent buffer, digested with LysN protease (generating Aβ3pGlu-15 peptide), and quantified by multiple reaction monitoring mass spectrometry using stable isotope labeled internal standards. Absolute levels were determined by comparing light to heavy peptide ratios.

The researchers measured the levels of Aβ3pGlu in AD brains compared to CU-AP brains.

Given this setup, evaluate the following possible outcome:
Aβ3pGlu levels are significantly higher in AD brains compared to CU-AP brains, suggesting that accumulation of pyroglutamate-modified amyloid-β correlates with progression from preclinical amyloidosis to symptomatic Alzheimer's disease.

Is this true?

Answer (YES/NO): YES